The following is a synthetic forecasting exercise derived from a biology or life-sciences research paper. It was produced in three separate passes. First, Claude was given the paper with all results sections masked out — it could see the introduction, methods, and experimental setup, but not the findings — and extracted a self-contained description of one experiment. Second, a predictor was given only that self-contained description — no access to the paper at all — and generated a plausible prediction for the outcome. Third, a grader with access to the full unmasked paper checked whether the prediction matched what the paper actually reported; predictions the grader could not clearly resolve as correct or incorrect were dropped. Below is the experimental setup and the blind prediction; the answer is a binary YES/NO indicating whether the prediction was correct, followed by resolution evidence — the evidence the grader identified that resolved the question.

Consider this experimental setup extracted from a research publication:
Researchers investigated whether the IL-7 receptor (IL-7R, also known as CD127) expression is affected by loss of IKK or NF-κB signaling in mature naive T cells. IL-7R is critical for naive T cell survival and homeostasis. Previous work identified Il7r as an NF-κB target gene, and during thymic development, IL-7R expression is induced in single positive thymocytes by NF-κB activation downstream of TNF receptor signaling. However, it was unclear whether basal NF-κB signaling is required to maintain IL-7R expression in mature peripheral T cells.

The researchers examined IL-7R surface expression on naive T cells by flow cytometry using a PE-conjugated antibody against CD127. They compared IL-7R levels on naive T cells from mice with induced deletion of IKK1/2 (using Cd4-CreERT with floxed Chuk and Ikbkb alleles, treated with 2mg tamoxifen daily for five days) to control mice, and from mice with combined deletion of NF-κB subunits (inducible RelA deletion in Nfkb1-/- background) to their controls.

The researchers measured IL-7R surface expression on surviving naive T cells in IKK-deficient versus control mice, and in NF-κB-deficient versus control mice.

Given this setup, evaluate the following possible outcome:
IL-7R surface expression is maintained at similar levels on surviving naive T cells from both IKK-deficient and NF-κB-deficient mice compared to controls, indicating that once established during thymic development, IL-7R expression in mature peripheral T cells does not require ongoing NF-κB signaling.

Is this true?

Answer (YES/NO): NO